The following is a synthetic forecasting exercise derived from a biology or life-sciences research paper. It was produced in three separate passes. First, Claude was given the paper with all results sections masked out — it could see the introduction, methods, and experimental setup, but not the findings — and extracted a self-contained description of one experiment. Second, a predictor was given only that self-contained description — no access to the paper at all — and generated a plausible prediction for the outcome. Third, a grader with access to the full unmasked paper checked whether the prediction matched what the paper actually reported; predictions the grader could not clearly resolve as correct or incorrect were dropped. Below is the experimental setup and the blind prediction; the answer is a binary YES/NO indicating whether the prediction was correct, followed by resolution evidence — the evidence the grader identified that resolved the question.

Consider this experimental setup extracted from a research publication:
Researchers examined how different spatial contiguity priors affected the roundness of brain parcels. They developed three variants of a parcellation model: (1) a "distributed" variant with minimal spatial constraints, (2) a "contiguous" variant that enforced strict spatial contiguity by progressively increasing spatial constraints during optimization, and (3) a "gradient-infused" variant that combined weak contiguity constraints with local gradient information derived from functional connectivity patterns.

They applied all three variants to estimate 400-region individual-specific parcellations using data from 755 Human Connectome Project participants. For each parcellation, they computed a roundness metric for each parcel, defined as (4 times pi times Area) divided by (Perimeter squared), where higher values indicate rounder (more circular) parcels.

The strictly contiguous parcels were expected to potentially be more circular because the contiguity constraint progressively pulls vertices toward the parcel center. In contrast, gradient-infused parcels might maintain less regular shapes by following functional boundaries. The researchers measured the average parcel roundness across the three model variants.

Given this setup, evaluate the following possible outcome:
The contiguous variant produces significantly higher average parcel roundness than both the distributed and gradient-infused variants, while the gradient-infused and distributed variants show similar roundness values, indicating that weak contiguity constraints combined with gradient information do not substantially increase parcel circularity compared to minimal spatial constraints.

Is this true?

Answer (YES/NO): NO